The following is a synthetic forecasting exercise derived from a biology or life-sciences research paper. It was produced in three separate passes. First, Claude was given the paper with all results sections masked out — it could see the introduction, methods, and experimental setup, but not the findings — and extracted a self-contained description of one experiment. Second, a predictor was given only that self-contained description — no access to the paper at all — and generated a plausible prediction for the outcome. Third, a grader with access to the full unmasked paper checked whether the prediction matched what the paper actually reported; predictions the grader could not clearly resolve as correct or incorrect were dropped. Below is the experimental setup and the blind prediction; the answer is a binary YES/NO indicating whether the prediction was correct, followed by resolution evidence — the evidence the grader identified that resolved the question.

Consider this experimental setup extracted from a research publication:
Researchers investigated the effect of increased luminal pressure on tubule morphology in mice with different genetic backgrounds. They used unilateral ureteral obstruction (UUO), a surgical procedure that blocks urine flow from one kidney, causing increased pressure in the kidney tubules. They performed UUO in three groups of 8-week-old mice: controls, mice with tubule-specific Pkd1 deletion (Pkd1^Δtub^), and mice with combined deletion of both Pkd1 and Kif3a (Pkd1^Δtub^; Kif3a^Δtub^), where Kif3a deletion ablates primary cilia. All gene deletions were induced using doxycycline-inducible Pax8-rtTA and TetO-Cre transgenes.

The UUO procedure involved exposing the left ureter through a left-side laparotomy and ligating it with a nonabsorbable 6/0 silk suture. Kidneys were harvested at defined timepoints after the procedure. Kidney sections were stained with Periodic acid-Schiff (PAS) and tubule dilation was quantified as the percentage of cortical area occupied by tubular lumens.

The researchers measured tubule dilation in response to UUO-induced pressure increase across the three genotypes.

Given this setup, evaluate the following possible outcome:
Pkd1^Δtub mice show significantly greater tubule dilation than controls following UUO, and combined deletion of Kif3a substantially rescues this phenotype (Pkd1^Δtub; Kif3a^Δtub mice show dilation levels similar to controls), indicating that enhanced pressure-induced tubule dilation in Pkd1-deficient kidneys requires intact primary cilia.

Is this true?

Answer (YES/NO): YES